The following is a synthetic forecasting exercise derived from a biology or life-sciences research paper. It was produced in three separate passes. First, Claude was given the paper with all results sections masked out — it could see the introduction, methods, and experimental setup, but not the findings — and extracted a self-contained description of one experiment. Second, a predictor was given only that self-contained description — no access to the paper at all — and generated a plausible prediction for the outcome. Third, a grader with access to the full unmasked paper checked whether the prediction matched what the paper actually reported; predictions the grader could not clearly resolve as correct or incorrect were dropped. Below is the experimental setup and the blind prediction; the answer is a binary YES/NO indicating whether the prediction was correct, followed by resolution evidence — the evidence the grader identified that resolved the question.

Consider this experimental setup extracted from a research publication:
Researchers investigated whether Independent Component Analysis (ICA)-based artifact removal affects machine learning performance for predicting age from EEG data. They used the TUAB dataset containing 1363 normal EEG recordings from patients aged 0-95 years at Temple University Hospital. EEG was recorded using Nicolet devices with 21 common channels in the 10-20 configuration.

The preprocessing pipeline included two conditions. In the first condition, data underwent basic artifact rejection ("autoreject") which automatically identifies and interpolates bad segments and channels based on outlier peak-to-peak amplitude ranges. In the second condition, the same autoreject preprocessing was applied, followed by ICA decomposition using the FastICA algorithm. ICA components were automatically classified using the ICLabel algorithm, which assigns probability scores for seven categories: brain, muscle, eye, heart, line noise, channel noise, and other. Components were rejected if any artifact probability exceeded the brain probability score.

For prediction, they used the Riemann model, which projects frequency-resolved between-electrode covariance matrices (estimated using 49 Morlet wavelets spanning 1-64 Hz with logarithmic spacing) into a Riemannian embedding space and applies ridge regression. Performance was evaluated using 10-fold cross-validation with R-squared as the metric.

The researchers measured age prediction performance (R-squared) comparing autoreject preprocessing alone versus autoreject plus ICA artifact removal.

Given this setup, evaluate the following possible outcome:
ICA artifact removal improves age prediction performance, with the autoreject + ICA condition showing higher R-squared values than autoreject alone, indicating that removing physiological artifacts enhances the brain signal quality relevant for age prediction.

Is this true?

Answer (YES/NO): NO